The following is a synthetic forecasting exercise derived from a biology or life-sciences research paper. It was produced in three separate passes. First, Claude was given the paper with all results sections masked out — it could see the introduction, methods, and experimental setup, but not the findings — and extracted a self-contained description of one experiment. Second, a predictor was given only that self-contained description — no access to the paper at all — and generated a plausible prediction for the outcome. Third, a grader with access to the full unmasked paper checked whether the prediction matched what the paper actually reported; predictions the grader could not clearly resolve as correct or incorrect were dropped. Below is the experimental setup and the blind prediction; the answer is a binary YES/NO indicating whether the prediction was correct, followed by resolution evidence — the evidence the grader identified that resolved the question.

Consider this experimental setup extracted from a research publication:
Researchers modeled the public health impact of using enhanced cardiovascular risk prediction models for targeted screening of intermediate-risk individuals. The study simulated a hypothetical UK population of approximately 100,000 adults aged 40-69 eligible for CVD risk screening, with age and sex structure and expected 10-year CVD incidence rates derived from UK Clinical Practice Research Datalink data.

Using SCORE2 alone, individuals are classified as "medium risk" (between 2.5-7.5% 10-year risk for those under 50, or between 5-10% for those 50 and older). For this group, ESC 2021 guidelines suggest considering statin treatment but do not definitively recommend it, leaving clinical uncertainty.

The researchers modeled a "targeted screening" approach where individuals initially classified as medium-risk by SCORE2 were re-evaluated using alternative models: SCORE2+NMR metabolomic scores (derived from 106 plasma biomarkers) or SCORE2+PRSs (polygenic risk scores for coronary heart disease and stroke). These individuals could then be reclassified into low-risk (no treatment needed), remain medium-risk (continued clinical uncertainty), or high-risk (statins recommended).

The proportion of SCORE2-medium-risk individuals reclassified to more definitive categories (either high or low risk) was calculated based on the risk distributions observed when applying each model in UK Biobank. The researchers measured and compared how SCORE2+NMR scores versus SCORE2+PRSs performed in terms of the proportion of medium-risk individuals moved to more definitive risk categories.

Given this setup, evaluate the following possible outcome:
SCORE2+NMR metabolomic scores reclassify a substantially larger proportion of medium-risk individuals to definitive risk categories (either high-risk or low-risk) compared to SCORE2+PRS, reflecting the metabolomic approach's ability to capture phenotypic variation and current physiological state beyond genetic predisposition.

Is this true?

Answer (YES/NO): YES